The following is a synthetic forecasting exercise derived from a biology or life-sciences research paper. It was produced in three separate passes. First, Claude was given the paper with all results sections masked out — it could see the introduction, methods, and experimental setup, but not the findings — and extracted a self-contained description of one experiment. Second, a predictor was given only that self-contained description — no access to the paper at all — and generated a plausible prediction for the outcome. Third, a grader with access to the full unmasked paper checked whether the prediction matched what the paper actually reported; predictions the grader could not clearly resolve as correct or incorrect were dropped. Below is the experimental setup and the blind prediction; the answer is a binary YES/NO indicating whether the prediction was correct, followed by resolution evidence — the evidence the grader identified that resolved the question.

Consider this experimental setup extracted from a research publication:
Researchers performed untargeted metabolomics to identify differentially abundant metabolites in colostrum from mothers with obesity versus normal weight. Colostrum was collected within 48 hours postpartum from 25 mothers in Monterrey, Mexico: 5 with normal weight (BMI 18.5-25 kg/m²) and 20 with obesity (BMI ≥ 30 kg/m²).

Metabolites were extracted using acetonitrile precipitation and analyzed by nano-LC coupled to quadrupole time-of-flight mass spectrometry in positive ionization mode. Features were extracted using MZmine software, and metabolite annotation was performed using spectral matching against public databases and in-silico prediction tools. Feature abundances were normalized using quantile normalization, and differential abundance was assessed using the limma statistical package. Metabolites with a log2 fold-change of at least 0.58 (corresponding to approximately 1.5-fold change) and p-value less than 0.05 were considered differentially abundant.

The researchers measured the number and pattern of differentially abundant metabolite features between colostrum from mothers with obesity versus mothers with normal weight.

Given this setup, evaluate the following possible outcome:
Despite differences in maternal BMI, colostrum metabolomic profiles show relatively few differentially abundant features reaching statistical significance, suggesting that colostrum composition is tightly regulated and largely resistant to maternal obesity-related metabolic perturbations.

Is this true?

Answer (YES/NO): NO